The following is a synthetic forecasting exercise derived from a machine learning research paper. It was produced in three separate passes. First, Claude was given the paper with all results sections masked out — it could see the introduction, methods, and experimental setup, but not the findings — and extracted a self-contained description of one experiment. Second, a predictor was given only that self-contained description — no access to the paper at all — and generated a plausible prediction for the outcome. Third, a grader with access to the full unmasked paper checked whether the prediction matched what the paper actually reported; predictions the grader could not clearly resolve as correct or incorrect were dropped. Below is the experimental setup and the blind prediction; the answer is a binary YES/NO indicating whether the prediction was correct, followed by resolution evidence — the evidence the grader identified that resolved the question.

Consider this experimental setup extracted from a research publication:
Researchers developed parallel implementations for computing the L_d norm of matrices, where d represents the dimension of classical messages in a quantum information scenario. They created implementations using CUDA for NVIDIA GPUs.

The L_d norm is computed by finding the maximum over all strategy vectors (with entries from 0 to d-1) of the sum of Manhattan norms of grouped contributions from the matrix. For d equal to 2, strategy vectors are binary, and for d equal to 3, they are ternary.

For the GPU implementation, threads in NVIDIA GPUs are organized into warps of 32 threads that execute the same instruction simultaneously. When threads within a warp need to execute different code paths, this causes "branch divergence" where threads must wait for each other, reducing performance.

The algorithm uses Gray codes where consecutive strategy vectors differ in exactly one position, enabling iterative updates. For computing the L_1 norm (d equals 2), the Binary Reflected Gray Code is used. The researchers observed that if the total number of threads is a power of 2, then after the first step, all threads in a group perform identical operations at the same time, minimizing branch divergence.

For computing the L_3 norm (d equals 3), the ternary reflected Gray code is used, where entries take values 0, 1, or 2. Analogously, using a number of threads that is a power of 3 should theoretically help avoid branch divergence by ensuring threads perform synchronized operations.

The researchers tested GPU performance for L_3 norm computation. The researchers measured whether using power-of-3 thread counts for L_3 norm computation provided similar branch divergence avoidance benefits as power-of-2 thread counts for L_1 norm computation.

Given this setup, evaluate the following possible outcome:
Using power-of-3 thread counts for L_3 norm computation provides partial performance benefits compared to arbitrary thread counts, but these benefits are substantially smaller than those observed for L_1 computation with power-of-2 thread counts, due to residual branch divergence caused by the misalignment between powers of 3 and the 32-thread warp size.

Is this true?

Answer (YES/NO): NO